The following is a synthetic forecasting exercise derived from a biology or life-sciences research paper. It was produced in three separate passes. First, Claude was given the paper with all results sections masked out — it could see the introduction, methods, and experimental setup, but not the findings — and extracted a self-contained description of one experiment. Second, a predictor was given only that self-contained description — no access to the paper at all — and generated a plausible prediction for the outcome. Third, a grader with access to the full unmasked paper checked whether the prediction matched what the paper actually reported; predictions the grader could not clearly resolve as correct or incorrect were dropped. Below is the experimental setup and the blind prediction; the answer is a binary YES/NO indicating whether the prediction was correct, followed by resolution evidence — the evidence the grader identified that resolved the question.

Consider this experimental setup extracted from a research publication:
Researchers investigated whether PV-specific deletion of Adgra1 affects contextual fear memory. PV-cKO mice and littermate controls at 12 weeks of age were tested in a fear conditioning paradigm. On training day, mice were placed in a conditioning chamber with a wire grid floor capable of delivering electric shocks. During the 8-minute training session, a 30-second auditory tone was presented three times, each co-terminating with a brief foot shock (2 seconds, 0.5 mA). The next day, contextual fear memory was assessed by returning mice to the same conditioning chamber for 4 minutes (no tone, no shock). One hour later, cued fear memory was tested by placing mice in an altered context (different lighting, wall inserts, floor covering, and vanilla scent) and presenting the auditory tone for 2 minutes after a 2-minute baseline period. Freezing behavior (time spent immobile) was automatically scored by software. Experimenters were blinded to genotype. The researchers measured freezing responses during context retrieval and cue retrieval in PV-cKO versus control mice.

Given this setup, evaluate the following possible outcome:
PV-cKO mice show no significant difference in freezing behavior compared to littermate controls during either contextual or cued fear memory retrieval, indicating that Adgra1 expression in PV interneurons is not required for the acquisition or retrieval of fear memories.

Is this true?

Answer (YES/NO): NO